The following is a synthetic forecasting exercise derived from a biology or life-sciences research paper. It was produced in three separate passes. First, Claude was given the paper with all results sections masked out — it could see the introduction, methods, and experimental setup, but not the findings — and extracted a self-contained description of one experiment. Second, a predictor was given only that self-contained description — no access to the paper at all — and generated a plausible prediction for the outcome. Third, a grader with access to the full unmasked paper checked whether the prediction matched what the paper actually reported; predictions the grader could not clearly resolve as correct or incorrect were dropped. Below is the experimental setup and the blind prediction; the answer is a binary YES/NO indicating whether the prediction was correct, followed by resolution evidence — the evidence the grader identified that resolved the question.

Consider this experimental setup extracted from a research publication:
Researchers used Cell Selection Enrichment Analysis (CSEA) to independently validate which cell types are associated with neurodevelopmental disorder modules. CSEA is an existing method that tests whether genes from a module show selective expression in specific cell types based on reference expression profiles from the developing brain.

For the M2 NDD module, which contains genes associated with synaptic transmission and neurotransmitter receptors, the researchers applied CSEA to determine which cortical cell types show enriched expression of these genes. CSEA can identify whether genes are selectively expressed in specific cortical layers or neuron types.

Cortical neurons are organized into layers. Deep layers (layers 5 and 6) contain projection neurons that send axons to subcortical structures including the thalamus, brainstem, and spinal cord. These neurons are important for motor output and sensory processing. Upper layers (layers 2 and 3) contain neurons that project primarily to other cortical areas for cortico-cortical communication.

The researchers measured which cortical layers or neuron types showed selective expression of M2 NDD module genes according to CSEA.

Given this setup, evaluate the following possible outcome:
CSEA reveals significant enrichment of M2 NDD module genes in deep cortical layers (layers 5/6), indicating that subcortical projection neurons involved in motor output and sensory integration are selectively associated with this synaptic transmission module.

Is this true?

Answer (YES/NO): YES